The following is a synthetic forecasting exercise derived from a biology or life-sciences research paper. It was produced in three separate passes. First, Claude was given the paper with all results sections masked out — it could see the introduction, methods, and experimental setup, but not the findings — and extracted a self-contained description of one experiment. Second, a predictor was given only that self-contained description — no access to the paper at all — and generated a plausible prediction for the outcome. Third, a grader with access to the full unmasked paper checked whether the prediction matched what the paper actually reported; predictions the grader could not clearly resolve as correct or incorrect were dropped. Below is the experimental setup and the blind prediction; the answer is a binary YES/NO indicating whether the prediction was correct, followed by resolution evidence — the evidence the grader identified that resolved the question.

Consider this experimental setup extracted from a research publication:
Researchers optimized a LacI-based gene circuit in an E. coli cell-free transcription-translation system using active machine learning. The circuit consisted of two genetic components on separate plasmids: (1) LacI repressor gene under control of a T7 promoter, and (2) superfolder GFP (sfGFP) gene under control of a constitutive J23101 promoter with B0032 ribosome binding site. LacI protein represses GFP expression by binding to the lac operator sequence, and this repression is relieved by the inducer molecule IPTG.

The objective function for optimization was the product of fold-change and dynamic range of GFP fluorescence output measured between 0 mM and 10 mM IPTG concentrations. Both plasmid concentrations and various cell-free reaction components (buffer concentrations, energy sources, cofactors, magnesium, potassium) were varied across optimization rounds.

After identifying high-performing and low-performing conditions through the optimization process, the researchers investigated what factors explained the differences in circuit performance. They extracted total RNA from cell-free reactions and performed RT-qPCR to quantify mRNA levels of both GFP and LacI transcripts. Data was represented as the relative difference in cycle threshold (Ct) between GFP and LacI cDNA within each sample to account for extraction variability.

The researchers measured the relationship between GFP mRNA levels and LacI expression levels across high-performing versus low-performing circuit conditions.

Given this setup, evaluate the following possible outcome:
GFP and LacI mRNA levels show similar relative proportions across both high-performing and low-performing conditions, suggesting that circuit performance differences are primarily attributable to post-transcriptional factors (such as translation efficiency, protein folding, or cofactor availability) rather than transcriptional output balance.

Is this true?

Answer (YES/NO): NO